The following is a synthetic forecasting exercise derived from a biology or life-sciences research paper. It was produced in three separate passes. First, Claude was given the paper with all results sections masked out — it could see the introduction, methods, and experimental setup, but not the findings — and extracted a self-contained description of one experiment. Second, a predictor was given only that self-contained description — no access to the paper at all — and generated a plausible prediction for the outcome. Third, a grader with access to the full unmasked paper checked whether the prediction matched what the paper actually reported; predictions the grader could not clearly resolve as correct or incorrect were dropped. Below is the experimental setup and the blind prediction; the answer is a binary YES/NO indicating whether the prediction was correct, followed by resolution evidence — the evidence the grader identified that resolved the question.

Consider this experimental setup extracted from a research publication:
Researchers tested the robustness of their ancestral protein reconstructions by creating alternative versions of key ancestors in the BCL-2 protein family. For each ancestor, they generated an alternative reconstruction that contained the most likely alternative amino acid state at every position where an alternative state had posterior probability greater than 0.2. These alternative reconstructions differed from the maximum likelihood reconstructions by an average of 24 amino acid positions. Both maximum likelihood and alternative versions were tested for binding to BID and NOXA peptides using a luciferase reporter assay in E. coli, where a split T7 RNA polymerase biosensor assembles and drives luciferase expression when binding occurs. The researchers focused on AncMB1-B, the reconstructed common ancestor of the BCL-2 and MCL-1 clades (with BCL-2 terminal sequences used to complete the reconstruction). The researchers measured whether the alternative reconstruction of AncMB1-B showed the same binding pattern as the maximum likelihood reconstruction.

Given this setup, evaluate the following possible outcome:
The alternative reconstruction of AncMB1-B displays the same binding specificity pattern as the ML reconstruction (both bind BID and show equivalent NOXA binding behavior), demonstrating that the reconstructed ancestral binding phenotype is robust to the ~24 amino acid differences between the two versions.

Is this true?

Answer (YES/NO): NO